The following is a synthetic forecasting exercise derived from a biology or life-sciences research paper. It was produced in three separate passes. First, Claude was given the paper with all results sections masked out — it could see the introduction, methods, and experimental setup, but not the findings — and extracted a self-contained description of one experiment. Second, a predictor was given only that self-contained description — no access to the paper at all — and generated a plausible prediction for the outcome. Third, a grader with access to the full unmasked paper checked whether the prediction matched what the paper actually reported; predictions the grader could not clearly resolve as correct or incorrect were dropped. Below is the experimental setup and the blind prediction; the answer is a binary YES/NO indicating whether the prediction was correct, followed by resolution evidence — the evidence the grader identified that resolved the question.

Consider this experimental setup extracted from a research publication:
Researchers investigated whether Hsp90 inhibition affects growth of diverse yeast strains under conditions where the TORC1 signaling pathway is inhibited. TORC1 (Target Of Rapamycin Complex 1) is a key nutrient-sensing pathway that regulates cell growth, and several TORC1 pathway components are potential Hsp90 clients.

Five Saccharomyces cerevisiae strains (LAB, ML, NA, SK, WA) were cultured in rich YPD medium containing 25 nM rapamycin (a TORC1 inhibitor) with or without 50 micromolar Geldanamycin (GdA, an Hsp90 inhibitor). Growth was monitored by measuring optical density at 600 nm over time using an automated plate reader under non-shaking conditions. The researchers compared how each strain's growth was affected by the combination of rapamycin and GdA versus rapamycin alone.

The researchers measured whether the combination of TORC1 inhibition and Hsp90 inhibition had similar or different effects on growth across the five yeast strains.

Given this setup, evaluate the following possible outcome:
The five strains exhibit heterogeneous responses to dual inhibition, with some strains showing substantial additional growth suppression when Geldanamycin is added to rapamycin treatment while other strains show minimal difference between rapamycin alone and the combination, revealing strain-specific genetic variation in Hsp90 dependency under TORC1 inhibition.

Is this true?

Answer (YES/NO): YES